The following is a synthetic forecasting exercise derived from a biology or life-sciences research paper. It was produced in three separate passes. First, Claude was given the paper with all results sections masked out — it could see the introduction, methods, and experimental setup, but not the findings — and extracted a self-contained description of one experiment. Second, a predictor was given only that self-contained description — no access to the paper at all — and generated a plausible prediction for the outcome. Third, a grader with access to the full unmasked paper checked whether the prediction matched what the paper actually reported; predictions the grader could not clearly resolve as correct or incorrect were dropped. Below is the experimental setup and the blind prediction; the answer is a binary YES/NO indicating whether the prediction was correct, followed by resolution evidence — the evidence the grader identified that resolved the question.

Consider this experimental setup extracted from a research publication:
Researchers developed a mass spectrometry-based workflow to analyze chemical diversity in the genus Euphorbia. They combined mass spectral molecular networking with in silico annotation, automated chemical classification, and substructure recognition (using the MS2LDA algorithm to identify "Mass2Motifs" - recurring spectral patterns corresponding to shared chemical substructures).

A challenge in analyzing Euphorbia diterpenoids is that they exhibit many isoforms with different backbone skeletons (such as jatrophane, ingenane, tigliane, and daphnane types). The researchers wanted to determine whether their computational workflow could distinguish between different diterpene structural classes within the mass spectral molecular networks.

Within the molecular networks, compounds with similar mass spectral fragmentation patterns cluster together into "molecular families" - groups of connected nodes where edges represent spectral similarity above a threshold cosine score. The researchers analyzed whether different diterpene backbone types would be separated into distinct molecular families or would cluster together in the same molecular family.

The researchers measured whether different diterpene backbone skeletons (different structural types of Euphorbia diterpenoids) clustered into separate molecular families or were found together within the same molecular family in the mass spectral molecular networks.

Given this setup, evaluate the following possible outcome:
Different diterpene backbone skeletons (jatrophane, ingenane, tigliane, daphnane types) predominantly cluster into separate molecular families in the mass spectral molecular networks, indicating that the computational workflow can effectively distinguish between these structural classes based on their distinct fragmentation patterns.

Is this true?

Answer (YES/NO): NO